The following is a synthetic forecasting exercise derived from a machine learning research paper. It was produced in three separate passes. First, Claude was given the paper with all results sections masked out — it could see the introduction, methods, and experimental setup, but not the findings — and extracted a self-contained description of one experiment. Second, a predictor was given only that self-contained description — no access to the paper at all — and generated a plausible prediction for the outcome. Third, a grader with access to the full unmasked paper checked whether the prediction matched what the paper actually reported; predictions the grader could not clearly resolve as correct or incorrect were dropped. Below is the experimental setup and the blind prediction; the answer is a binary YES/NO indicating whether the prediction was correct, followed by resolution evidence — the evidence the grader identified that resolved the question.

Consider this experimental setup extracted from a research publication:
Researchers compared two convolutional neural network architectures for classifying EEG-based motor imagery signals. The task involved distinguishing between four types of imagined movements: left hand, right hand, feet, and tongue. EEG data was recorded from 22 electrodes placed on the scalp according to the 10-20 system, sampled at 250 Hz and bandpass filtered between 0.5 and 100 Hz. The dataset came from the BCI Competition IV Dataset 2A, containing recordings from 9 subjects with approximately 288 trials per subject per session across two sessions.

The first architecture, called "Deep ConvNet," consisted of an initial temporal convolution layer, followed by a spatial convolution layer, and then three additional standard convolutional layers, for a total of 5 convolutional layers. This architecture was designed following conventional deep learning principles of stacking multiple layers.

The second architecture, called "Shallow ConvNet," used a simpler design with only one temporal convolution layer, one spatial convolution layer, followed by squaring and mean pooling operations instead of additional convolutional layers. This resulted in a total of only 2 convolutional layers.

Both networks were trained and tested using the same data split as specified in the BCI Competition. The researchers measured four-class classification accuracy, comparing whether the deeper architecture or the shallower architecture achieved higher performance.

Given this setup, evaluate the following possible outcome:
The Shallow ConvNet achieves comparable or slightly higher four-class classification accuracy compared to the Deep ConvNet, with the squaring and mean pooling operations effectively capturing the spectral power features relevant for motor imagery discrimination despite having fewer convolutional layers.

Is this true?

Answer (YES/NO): YES